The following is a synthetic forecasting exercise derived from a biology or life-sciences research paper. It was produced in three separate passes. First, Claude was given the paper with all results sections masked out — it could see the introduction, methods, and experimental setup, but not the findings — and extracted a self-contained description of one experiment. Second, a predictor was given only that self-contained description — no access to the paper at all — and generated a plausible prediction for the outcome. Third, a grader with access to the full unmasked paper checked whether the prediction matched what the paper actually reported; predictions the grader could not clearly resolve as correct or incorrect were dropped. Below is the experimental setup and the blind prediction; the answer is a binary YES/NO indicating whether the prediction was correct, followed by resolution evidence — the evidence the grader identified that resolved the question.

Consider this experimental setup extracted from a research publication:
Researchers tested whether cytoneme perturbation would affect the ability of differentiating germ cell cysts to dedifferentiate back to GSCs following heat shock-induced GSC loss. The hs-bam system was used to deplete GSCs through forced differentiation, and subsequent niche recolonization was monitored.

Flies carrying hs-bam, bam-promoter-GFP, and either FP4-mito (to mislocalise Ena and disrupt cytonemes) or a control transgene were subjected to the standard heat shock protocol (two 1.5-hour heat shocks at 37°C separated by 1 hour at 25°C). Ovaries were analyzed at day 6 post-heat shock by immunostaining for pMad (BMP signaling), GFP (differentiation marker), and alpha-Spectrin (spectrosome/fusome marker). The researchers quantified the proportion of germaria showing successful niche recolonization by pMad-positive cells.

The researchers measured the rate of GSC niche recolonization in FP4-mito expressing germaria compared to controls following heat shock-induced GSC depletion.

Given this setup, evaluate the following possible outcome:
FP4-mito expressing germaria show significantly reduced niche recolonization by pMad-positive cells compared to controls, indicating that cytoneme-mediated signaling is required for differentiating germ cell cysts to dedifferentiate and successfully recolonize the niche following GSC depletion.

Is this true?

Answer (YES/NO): YES